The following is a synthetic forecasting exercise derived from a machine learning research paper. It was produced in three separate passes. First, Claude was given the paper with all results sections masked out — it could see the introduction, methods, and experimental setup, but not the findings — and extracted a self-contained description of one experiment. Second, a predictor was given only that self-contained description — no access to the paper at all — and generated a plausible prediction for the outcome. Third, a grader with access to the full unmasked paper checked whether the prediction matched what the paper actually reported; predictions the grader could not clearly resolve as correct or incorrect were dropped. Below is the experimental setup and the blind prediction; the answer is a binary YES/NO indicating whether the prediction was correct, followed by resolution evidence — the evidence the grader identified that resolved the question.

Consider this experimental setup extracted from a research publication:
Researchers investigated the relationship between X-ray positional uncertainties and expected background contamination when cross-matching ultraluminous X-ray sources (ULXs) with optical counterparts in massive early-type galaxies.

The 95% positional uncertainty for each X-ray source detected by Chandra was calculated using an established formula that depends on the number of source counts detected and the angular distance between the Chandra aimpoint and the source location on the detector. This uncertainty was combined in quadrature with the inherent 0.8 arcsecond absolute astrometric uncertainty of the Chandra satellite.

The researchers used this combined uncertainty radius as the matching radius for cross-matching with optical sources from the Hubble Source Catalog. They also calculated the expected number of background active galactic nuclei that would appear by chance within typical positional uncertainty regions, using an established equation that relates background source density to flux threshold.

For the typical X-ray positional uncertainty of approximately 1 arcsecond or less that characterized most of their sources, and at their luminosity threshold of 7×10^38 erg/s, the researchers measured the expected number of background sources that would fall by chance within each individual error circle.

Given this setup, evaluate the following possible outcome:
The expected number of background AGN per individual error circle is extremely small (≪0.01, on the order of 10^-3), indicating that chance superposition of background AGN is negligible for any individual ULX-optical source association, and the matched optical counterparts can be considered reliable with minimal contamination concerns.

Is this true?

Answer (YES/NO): NO